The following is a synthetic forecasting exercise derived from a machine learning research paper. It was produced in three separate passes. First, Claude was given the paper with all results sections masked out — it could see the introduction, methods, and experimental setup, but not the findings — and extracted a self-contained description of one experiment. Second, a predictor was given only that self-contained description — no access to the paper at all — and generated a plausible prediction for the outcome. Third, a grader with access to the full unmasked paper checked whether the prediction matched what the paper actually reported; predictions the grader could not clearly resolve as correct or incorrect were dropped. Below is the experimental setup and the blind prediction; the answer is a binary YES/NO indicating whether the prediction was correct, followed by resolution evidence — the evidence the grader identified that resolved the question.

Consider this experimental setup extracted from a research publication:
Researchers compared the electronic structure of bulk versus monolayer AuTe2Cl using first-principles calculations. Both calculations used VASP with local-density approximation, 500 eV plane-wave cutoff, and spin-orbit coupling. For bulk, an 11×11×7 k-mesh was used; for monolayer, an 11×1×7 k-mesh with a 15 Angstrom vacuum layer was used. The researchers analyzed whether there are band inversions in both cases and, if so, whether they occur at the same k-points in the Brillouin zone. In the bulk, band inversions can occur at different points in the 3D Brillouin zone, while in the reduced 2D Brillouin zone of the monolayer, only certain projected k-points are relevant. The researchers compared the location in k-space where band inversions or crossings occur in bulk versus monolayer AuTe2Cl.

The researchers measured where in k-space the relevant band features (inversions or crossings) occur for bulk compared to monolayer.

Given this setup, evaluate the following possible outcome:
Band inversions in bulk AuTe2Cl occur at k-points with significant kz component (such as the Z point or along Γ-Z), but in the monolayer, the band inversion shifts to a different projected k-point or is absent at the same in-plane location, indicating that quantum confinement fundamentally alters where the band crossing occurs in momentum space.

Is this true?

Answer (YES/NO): NO